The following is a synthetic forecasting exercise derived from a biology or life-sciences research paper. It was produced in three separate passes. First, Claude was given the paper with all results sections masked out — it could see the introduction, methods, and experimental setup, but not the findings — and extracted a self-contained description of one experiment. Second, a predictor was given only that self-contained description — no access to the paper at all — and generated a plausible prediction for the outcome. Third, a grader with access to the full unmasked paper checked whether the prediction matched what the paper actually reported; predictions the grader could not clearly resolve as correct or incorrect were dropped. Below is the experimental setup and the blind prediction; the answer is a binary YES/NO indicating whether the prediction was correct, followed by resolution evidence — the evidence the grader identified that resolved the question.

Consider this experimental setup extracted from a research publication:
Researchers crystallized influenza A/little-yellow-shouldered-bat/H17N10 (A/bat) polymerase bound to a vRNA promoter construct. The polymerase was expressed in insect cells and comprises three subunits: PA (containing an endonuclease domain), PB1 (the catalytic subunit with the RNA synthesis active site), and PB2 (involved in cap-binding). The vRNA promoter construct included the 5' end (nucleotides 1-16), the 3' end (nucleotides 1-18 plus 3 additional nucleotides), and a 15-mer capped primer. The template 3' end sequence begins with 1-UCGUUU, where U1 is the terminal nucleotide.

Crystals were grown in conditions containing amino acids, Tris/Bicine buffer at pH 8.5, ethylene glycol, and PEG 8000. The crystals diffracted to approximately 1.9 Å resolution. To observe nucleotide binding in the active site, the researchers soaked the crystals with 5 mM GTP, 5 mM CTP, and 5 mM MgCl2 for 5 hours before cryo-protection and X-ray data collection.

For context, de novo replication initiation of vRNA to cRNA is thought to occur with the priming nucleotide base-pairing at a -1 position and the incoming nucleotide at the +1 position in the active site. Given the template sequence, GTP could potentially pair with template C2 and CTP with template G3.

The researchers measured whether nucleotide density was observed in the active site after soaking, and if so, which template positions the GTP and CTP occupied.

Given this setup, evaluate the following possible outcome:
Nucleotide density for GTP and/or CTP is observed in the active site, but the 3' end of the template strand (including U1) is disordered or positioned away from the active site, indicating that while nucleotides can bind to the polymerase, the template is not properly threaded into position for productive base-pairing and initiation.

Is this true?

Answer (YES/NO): NO